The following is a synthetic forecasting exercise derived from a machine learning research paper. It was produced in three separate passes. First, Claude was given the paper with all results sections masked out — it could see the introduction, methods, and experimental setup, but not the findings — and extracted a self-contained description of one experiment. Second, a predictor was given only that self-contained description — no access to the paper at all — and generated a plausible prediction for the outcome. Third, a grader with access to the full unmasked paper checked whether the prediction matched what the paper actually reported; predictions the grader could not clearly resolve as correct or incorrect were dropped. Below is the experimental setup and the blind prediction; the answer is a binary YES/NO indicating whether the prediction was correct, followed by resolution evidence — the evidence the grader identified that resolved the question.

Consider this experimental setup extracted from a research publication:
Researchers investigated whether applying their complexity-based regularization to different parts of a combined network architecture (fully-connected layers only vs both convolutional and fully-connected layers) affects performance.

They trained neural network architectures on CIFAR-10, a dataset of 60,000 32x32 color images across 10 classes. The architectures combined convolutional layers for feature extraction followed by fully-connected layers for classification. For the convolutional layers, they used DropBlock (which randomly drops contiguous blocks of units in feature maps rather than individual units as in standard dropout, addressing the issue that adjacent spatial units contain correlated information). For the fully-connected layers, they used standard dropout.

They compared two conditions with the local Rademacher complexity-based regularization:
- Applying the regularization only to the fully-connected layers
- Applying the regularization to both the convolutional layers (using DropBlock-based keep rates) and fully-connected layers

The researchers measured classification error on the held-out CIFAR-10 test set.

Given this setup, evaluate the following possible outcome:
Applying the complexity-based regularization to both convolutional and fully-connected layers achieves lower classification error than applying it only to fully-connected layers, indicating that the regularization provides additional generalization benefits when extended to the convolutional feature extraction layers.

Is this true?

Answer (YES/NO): YES